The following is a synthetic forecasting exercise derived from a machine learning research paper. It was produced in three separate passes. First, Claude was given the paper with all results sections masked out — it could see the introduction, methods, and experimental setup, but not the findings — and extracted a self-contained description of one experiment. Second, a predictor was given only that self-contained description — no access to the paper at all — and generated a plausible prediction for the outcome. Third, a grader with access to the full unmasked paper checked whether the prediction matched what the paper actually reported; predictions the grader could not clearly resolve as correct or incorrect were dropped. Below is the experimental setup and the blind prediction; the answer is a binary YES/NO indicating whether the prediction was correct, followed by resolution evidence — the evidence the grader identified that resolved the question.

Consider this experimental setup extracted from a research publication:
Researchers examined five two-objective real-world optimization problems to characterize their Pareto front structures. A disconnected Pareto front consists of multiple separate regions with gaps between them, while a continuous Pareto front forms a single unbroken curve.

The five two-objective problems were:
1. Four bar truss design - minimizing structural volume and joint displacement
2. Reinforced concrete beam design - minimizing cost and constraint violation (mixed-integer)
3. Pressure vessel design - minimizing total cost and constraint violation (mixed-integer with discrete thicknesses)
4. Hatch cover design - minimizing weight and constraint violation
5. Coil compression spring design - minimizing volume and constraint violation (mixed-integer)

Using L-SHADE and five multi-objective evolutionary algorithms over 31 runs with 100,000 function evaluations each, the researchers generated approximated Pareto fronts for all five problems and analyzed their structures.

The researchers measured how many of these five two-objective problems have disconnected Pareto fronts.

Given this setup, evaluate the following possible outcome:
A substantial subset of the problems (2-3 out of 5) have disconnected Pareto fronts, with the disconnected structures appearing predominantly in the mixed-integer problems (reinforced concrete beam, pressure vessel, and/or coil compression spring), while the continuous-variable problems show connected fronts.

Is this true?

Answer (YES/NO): YES